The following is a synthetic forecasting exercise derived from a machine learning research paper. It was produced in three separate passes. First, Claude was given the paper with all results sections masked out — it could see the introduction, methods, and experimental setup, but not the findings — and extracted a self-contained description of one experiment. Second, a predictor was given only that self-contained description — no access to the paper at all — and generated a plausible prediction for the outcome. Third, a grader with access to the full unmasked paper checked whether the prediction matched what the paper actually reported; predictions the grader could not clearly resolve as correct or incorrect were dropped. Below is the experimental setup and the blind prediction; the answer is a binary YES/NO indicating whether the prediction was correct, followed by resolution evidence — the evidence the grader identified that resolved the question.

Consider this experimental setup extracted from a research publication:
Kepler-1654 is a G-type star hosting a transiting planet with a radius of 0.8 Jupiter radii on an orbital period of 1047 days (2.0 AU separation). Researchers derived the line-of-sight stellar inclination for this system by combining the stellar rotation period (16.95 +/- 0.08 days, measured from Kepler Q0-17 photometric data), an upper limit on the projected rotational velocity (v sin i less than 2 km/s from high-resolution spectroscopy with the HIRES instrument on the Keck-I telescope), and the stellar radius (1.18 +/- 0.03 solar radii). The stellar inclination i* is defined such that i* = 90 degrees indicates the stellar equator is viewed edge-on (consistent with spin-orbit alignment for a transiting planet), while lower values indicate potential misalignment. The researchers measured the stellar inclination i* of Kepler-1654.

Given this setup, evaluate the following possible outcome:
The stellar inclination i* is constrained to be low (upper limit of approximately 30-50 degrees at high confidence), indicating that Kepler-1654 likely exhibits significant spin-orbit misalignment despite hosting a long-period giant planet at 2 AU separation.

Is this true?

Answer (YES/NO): YES